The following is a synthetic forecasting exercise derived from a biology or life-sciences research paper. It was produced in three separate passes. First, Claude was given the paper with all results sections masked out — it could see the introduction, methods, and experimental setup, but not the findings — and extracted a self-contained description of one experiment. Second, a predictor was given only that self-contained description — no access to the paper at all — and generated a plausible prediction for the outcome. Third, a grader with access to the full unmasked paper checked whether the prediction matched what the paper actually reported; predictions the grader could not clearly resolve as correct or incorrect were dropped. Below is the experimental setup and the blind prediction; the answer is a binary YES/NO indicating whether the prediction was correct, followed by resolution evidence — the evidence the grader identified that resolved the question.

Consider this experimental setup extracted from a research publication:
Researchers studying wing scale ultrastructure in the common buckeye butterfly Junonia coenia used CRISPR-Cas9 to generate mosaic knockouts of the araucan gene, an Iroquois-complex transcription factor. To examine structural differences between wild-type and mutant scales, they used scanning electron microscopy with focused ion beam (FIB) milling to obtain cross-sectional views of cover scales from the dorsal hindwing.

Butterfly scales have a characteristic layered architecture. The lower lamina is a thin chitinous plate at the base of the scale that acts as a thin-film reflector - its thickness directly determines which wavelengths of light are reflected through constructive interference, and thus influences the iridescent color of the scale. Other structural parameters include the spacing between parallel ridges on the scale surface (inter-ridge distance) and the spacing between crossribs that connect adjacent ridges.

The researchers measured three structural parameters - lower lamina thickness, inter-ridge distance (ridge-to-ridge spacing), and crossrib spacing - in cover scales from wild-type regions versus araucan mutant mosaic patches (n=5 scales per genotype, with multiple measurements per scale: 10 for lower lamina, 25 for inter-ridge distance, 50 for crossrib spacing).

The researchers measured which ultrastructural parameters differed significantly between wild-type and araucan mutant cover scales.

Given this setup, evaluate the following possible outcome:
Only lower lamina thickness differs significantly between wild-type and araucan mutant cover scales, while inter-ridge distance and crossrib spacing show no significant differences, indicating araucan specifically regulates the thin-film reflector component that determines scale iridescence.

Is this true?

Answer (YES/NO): YES